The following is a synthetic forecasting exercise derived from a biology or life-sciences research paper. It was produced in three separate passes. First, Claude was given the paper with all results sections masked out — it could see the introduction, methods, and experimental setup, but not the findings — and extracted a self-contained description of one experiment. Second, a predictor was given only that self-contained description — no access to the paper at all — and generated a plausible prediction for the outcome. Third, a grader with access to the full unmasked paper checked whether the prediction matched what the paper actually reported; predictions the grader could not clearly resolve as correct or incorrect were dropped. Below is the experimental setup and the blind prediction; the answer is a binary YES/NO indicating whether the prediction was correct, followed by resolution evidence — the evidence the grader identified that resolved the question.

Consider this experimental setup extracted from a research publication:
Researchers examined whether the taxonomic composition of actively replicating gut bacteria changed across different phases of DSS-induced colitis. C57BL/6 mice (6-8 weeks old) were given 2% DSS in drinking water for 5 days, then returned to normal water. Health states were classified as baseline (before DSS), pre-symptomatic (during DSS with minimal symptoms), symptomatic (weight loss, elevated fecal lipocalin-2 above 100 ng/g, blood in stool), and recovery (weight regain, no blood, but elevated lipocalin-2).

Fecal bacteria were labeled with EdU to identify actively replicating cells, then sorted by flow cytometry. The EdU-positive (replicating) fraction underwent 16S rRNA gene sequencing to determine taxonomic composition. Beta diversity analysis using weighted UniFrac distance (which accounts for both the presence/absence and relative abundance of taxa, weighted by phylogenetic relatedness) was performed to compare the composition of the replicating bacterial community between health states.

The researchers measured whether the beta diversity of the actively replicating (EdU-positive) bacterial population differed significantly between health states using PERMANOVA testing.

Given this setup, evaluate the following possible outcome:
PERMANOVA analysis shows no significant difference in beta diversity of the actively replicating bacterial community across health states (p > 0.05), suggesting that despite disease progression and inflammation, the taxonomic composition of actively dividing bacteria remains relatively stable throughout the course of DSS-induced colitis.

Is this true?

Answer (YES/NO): YES